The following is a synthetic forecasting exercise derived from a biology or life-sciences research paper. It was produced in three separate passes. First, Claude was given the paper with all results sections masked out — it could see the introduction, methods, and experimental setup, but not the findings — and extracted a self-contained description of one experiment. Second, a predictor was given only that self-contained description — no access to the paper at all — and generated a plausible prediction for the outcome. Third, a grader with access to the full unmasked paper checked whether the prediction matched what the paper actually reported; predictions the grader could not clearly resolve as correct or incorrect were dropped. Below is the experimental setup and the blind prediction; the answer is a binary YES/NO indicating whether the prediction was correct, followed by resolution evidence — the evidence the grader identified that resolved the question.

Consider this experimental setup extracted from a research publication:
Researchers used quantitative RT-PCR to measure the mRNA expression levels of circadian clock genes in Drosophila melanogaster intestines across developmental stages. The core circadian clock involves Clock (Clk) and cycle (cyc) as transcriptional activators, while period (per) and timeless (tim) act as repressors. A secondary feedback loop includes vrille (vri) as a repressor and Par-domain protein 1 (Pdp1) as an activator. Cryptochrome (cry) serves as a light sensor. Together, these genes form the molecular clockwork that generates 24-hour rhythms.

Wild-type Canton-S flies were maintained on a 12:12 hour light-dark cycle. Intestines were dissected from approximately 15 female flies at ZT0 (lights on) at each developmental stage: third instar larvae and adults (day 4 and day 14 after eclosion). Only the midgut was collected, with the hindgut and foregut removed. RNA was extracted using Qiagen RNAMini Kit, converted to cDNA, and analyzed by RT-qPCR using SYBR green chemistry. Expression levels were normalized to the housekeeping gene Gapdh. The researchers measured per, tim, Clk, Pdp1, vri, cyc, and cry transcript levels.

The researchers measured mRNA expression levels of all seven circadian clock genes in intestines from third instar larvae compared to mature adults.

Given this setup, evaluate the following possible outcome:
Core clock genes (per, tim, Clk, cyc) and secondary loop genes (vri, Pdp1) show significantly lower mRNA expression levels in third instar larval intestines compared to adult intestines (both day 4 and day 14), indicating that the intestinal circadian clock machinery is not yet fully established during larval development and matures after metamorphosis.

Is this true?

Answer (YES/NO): NO